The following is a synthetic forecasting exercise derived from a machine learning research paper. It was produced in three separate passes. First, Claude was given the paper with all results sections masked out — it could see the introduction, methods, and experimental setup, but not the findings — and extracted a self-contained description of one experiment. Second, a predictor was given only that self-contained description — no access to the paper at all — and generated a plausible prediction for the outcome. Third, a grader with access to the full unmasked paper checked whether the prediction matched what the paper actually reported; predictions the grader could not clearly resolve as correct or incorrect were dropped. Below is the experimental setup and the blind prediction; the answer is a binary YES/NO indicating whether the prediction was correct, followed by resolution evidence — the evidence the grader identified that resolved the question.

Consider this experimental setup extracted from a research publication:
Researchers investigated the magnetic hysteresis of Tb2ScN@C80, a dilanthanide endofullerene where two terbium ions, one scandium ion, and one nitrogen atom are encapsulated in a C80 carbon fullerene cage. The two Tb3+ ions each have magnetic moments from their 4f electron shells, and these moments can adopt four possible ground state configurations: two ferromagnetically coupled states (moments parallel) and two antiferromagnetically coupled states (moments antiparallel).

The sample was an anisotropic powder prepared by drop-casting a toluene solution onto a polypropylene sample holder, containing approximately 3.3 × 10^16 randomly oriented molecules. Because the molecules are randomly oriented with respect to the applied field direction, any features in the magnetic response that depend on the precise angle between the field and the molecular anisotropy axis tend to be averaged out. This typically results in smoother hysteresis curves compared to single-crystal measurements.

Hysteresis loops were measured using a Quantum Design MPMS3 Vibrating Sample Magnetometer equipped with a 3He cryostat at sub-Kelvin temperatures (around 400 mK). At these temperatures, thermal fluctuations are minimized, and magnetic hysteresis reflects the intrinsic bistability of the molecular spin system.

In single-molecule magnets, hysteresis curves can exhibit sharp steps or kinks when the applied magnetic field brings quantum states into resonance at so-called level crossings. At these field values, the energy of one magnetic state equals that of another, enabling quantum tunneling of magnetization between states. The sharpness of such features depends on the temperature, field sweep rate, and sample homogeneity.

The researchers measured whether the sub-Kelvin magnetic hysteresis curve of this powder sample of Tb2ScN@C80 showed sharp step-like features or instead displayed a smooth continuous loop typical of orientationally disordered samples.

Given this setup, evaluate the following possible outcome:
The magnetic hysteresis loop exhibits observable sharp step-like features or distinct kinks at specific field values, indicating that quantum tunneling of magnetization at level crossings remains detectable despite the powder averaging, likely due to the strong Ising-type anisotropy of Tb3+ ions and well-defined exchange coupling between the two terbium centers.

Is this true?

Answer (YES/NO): YES